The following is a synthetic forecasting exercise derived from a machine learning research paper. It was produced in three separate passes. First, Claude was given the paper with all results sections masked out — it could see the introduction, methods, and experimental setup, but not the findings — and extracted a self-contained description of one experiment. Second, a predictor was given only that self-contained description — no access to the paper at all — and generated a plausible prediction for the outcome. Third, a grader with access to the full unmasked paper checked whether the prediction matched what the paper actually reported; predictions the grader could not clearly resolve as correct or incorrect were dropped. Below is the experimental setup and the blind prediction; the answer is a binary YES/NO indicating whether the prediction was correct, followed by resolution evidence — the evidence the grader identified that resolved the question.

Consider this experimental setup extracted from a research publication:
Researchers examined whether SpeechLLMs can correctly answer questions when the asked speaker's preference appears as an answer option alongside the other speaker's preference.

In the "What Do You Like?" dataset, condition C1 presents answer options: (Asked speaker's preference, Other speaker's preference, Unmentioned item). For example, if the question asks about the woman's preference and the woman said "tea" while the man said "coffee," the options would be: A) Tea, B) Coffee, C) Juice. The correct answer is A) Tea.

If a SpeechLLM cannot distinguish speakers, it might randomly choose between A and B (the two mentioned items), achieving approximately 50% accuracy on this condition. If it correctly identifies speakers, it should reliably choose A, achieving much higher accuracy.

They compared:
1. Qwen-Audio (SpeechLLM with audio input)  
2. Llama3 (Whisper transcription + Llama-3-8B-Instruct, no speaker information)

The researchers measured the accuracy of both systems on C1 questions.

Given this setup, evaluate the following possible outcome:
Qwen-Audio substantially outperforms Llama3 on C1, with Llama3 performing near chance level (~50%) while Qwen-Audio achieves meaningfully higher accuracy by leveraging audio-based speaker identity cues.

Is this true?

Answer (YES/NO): NO